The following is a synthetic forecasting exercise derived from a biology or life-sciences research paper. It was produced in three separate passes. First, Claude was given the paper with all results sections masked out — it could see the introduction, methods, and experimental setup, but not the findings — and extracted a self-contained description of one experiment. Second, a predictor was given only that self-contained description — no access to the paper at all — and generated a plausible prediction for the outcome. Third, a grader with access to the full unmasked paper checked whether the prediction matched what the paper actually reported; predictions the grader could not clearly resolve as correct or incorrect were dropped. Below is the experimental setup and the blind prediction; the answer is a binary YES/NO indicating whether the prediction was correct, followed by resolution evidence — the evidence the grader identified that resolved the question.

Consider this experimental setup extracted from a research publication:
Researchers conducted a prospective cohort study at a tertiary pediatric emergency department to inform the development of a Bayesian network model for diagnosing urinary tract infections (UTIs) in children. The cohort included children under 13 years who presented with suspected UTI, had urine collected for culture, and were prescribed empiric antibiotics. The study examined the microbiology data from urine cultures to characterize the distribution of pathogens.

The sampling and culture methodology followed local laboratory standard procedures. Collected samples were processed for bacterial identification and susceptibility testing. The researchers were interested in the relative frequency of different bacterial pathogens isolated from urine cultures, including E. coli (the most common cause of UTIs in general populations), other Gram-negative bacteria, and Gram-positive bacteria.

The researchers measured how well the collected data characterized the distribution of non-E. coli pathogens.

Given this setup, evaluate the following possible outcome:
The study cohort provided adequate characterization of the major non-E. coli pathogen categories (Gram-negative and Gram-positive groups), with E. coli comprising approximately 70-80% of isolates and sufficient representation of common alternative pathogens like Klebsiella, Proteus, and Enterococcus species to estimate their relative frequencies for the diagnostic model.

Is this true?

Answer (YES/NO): NO